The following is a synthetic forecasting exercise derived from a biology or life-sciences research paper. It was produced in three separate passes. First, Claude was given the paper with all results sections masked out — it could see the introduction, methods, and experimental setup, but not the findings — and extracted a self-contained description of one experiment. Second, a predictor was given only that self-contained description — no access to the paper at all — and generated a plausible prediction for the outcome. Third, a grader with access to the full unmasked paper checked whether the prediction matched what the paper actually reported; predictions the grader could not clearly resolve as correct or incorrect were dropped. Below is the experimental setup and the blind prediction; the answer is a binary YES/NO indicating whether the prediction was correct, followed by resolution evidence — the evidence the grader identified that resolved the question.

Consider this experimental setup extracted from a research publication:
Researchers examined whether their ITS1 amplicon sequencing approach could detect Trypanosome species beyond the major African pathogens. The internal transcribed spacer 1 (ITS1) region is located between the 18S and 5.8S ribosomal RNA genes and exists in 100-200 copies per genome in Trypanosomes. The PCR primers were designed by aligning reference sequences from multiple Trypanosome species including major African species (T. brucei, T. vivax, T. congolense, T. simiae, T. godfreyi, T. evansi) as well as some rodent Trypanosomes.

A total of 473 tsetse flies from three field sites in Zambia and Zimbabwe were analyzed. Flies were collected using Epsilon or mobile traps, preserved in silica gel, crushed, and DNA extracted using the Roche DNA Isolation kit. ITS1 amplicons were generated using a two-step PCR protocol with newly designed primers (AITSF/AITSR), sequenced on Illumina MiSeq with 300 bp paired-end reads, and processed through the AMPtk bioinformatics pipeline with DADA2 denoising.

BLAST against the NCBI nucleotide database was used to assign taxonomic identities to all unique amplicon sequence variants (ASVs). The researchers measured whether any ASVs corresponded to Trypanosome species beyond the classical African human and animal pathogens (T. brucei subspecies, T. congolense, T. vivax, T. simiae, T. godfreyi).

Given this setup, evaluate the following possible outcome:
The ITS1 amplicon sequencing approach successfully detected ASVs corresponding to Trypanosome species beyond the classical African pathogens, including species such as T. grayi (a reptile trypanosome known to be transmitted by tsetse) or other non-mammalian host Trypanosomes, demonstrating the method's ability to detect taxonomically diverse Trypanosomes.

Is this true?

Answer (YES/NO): NO